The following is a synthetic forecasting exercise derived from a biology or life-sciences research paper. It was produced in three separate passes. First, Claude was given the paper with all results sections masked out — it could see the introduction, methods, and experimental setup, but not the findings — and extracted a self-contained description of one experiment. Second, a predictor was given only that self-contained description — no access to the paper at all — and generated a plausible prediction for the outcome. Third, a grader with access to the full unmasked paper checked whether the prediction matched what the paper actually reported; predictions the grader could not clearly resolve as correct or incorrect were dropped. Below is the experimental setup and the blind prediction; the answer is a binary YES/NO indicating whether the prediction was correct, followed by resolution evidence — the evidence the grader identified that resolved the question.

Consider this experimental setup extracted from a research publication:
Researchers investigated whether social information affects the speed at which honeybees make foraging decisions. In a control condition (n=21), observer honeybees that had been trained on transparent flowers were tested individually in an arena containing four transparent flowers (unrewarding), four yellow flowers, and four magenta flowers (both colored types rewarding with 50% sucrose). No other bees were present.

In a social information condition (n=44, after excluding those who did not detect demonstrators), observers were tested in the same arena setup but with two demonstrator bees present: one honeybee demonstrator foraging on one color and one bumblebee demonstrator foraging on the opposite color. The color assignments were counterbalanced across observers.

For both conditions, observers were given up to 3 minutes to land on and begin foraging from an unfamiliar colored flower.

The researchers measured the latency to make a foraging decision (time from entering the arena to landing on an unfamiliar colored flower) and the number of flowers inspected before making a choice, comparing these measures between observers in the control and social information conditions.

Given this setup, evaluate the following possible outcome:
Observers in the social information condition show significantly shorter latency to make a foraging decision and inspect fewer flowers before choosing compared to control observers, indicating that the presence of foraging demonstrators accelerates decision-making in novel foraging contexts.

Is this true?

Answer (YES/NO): NO